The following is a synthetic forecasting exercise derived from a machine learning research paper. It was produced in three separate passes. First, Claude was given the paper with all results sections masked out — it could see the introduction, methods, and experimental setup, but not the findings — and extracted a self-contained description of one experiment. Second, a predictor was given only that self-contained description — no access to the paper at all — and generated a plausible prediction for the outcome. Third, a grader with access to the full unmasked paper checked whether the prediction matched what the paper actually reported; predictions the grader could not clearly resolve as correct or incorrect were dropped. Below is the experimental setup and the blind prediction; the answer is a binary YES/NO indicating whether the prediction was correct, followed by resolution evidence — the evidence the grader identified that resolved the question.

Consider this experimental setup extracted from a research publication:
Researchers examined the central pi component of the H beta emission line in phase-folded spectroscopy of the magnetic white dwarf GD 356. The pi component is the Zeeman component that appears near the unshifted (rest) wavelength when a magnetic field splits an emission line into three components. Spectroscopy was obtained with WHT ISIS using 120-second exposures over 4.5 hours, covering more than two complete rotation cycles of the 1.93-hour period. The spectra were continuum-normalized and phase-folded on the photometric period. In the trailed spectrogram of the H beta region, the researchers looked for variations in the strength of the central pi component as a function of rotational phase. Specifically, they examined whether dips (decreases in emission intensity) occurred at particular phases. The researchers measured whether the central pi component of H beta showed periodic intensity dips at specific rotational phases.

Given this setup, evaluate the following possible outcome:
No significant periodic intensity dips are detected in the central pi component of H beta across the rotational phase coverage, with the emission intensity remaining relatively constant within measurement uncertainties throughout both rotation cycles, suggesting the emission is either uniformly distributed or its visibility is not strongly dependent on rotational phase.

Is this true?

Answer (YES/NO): NO